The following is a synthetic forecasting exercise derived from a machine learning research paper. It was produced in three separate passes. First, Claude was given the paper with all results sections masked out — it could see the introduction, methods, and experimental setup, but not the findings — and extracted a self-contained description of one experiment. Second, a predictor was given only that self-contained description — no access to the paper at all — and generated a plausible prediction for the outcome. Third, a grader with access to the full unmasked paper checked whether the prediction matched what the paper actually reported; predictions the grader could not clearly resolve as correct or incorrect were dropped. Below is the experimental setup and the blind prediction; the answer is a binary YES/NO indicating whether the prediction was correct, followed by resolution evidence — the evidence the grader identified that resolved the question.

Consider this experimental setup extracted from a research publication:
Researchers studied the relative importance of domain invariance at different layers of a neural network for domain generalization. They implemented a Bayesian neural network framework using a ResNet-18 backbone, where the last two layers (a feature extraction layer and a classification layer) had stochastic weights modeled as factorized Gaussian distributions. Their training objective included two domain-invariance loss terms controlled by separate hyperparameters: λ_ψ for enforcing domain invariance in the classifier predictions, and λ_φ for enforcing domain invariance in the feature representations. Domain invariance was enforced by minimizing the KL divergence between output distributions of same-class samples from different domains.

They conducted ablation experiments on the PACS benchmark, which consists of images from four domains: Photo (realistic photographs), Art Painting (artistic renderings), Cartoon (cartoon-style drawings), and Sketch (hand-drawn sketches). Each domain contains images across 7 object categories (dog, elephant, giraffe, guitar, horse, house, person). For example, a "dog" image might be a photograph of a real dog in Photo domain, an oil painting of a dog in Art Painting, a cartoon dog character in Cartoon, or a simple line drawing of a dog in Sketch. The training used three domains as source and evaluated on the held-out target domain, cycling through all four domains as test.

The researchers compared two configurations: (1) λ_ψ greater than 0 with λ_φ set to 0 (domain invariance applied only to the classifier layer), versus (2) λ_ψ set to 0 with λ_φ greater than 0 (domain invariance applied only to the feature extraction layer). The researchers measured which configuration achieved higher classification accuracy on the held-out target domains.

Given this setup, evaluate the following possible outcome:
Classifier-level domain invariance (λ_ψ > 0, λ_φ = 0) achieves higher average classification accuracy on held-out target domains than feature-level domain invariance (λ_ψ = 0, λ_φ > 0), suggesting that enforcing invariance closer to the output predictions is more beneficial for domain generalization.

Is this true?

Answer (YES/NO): YES